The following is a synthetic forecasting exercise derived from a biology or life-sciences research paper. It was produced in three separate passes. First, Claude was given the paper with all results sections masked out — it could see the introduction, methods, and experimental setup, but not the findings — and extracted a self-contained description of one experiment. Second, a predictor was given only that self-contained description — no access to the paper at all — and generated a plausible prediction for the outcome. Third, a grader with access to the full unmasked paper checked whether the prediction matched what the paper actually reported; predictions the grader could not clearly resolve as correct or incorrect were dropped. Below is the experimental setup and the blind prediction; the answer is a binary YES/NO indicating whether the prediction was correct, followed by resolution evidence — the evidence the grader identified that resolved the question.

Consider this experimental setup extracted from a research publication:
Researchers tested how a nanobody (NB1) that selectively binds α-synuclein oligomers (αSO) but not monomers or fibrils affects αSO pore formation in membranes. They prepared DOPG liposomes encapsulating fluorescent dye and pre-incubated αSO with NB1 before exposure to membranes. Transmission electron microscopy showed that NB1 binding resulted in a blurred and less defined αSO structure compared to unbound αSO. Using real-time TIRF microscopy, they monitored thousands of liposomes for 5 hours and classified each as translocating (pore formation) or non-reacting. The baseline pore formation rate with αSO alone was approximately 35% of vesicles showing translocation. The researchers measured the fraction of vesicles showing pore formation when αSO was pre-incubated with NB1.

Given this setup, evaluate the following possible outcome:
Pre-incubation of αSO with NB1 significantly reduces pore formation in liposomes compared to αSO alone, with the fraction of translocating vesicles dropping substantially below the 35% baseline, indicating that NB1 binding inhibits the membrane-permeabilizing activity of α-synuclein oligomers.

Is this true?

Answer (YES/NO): NO